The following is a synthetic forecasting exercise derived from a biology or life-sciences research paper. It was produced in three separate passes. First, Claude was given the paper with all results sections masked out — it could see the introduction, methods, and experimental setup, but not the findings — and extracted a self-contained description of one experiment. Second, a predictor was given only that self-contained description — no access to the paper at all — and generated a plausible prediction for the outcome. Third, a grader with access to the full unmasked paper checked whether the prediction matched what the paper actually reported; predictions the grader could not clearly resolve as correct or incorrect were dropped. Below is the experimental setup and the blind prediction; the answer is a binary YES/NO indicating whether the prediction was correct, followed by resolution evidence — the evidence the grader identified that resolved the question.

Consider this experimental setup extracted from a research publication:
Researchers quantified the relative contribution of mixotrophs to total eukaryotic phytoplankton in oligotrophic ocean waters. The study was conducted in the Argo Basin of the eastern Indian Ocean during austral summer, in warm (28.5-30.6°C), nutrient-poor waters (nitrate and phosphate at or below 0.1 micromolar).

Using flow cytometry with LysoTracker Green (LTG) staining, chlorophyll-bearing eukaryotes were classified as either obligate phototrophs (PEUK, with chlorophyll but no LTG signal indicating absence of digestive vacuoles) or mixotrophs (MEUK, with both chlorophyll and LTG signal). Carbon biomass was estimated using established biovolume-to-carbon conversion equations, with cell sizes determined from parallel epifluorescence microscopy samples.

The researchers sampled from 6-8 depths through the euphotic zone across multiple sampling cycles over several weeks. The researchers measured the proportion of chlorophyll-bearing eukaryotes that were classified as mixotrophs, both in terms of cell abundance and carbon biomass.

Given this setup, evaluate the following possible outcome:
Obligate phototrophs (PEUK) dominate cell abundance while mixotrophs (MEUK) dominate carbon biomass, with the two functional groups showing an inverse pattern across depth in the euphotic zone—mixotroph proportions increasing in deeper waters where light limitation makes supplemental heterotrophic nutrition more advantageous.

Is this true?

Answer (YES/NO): NO